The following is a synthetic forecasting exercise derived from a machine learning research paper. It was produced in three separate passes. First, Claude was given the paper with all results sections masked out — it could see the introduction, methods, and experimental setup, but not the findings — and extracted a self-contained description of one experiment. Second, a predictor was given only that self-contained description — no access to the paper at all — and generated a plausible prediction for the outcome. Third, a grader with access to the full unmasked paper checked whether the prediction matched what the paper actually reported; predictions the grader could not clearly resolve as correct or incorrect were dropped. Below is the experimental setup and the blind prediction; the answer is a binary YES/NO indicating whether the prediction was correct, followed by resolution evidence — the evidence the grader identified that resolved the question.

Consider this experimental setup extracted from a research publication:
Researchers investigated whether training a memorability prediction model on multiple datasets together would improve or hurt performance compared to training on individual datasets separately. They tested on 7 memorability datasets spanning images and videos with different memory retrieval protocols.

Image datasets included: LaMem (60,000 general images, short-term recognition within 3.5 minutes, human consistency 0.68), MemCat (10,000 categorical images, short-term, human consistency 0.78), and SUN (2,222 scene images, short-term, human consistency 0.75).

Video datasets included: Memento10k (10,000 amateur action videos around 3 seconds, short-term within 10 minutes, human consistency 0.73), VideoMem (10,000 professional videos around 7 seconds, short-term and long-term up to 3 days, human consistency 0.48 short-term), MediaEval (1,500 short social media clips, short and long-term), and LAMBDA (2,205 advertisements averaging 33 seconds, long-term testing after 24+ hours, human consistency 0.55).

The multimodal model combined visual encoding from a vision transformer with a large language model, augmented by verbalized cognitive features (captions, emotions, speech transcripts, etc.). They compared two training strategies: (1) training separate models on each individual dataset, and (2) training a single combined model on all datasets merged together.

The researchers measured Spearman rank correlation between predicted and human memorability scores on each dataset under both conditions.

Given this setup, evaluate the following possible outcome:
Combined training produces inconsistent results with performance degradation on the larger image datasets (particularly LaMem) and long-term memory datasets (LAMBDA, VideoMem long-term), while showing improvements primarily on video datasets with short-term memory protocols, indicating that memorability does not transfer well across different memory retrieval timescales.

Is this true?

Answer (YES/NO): NO